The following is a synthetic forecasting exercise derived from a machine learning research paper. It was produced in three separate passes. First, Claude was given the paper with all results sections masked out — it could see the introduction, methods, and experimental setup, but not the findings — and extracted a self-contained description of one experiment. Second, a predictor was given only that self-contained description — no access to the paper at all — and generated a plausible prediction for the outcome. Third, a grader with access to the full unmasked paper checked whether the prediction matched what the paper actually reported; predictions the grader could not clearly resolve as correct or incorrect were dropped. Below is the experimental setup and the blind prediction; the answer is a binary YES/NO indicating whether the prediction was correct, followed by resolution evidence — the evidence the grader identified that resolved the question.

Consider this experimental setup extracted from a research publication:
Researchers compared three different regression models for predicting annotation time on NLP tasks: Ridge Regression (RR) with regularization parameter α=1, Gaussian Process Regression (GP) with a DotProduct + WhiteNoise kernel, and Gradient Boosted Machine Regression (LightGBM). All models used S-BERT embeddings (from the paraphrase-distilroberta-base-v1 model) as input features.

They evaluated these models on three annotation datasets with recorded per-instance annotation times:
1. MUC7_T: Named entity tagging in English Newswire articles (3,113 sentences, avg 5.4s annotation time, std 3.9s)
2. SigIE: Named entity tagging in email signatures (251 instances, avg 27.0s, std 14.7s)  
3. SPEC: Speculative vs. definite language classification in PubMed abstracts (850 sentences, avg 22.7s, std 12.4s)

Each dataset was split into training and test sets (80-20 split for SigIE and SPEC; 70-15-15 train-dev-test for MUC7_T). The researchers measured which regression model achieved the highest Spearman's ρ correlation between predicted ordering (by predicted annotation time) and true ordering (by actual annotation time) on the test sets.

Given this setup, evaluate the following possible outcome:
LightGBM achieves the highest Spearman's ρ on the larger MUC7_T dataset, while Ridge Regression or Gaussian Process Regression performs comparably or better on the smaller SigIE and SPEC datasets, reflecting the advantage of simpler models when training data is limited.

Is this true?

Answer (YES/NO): NO